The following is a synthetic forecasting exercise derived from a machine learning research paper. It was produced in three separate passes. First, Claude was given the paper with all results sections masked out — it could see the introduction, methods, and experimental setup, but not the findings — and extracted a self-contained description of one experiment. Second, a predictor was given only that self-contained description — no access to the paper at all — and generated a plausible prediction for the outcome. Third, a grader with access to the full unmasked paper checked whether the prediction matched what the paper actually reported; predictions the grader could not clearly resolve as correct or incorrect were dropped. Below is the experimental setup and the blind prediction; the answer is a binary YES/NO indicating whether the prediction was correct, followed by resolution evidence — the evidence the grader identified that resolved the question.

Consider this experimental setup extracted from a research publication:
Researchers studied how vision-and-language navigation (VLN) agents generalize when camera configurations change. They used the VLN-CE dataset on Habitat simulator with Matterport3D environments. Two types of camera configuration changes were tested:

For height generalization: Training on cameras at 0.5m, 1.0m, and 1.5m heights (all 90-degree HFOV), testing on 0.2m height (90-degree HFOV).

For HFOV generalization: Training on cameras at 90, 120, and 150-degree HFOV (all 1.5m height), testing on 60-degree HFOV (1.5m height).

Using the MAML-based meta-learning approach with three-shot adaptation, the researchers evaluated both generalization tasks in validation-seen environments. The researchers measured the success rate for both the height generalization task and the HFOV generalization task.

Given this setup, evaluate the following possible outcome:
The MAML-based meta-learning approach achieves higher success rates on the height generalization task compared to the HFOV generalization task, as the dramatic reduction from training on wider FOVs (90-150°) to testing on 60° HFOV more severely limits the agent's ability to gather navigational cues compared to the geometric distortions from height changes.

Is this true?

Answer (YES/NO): NO